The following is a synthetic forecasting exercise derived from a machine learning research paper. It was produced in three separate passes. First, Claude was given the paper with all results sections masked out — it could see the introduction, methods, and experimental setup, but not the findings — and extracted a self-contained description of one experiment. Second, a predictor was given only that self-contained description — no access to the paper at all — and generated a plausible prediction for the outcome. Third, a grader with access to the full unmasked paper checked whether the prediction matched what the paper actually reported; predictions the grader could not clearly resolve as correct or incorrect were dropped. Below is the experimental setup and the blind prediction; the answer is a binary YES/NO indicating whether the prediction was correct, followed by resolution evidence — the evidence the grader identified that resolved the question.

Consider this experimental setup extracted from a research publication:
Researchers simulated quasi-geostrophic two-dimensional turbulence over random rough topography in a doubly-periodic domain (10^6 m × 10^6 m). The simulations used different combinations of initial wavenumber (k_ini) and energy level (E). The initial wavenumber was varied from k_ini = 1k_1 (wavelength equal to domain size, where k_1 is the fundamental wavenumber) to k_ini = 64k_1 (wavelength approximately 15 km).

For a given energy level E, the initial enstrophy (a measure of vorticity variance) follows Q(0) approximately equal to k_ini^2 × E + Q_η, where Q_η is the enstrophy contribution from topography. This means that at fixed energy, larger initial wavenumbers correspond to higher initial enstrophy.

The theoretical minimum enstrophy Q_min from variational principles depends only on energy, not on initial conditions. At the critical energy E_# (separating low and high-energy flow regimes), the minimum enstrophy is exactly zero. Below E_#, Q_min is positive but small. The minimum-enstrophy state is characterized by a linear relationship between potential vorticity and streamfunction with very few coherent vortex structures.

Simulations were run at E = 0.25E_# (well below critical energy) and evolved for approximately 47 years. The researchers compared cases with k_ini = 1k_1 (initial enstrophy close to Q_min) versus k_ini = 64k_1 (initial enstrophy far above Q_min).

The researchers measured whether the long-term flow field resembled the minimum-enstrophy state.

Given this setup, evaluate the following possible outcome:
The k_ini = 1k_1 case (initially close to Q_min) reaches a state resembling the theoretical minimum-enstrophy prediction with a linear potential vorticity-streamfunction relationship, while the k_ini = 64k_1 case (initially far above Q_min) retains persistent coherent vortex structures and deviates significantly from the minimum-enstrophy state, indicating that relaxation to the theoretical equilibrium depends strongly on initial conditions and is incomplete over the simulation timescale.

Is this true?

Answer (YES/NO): YES